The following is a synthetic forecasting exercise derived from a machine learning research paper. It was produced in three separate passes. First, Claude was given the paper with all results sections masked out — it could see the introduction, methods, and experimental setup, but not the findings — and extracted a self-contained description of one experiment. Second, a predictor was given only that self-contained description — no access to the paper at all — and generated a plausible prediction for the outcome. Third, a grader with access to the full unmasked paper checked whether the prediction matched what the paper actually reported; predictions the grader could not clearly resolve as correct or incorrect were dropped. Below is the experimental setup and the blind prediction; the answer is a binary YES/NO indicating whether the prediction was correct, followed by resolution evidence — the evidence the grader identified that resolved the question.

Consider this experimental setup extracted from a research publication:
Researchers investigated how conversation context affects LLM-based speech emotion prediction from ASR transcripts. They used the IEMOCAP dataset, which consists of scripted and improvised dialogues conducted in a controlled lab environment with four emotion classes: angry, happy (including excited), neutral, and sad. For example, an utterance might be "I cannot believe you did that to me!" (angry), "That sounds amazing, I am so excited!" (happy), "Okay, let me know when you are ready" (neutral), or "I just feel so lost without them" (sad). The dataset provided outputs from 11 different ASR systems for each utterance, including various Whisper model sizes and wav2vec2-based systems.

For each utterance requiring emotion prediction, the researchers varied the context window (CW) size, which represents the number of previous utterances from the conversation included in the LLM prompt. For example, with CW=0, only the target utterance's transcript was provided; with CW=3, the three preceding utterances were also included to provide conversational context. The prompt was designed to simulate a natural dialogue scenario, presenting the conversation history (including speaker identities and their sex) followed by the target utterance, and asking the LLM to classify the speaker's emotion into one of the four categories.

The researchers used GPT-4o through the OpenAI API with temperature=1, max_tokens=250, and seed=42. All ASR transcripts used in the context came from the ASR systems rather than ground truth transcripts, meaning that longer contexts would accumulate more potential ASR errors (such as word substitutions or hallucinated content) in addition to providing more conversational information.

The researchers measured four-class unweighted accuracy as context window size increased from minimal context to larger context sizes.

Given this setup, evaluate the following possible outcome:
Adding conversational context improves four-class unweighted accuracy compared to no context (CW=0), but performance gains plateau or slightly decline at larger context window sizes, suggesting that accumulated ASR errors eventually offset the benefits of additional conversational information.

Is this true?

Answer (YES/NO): YES